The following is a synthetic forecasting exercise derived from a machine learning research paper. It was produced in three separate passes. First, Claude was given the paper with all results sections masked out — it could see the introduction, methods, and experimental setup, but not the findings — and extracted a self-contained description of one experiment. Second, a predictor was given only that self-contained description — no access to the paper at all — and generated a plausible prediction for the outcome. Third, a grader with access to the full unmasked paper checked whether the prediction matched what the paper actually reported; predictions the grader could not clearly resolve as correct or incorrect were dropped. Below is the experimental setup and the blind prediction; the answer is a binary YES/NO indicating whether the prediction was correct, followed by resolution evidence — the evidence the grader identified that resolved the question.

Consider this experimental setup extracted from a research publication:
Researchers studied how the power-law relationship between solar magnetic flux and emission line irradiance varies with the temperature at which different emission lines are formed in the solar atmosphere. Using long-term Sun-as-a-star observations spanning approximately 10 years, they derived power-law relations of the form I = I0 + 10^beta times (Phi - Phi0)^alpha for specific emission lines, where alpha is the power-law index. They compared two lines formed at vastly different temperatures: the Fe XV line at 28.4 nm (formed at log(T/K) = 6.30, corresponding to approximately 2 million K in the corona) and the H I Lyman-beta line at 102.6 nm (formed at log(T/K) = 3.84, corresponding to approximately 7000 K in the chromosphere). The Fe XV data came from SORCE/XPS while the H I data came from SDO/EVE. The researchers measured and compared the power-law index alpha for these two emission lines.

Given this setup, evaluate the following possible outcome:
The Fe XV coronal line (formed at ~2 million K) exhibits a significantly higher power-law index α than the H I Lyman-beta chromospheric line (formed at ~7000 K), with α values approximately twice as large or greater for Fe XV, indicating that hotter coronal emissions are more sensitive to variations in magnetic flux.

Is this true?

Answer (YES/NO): NO